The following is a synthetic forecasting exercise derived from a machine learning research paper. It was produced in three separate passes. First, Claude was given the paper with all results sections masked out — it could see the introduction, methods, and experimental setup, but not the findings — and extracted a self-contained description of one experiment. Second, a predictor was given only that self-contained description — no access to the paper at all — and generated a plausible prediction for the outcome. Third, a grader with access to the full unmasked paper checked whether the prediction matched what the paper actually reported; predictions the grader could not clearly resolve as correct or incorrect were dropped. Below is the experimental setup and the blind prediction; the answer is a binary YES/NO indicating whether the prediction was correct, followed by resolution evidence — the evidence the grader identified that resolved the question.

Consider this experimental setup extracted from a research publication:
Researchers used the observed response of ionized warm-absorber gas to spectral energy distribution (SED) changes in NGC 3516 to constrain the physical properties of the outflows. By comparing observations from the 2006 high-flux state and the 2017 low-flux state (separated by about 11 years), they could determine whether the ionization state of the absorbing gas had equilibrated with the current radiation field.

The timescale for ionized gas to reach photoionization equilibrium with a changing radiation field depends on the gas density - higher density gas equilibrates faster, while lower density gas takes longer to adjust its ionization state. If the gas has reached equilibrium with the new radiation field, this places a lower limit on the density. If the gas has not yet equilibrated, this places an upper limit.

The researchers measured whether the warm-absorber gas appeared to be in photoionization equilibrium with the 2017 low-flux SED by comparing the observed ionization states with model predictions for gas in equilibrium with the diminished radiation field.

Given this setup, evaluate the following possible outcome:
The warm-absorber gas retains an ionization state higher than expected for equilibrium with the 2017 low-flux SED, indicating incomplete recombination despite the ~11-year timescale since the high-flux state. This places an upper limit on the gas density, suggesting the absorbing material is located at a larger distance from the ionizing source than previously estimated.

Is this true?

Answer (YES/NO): NO